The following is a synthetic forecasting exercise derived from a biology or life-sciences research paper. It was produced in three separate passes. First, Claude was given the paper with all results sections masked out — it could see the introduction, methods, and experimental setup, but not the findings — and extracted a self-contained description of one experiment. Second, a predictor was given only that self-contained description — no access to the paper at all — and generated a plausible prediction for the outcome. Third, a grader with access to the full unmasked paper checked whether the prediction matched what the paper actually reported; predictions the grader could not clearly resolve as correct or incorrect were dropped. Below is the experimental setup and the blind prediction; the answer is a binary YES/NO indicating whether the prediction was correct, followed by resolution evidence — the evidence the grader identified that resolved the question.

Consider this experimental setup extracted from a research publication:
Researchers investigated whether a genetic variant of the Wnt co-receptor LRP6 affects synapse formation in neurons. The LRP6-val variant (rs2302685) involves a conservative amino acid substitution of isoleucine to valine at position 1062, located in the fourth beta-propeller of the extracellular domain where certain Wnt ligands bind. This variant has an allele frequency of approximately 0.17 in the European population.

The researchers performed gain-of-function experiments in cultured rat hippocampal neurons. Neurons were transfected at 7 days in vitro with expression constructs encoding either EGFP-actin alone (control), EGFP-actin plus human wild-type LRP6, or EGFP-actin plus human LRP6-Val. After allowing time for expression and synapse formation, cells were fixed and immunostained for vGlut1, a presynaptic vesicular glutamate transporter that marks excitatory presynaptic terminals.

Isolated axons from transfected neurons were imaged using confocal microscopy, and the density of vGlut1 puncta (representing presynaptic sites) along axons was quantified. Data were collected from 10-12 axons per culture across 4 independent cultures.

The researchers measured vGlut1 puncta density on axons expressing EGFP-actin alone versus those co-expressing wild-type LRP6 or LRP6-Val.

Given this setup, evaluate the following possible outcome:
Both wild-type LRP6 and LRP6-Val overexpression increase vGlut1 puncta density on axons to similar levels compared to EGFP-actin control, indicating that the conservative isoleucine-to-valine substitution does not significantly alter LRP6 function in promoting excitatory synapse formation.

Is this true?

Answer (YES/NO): NO